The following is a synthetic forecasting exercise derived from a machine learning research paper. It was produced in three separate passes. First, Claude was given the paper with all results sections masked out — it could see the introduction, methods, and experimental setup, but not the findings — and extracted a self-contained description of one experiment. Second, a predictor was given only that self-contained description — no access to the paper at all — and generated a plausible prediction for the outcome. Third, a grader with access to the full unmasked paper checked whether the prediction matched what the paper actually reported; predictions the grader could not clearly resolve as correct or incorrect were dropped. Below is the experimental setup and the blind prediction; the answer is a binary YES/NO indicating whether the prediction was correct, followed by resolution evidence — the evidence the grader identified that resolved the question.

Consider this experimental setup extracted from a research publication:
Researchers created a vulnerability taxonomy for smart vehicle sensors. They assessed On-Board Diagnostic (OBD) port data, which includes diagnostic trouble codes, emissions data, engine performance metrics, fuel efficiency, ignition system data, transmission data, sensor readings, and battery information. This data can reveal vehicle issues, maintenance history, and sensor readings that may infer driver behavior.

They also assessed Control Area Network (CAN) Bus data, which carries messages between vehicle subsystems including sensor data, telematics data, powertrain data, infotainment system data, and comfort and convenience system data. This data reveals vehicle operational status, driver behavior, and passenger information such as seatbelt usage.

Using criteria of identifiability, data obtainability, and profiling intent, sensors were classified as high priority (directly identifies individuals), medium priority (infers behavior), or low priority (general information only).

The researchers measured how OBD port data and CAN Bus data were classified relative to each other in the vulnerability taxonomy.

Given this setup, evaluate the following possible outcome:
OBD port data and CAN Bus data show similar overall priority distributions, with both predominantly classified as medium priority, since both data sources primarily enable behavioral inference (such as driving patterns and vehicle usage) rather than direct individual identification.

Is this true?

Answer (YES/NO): YES